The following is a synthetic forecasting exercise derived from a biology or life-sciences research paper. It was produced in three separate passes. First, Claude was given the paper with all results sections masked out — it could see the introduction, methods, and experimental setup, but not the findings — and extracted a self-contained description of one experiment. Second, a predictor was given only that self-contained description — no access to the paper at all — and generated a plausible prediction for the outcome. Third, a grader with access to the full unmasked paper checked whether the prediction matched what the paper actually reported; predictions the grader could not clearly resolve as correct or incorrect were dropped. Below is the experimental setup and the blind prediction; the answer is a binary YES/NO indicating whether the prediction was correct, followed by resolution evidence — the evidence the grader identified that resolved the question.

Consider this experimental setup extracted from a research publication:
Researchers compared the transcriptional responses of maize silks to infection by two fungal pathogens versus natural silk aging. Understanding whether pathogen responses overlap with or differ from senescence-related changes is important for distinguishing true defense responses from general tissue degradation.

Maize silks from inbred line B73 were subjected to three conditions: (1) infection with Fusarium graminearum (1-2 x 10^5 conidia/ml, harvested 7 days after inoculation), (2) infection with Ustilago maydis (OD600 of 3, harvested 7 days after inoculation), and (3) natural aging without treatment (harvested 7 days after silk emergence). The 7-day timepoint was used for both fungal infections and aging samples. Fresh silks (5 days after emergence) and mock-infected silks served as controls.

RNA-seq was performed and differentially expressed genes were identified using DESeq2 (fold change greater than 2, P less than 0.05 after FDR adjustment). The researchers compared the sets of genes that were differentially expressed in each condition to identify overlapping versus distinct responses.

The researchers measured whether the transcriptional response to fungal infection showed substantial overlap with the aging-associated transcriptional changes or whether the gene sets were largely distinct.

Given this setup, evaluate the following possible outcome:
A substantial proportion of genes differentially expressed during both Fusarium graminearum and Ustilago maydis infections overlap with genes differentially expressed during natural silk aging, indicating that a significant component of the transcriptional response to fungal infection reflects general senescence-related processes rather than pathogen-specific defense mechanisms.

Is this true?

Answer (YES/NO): NO